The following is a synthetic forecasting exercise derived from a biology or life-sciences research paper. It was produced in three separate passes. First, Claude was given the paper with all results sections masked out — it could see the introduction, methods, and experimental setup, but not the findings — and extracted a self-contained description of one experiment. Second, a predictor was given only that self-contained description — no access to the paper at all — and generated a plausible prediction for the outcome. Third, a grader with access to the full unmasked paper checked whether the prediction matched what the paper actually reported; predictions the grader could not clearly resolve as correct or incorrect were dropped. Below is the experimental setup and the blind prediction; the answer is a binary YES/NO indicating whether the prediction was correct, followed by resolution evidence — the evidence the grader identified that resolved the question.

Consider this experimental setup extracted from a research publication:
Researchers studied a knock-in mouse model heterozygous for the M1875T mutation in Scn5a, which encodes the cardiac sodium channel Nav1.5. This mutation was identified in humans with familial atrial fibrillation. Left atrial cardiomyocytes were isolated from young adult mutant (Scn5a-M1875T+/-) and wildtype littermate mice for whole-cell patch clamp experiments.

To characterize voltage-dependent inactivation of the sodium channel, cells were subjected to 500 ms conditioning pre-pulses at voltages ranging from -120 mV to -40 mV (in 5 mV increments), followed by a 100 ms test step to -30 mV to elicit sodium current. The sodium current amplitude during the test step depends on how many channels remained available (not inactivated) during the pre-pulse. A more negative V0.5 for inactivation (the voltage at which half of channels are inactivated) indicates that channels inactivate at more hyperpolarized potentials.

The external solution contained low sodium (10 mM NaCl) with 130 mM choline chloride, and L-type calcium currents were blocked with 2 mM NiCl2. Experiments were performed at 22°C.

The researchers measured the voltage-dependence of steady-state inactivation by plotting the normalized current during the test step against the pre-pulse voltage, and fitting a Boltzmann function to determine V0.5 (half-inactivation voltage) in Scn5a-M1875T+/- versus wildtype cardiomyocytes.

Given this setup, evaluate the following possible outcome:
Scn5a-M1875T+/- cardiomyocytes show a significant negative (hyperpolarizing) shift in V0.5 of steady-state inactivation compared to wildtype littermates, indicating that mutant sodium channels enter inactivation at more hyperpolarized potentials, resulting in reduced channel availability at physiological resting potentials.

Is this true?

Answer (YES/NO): NO